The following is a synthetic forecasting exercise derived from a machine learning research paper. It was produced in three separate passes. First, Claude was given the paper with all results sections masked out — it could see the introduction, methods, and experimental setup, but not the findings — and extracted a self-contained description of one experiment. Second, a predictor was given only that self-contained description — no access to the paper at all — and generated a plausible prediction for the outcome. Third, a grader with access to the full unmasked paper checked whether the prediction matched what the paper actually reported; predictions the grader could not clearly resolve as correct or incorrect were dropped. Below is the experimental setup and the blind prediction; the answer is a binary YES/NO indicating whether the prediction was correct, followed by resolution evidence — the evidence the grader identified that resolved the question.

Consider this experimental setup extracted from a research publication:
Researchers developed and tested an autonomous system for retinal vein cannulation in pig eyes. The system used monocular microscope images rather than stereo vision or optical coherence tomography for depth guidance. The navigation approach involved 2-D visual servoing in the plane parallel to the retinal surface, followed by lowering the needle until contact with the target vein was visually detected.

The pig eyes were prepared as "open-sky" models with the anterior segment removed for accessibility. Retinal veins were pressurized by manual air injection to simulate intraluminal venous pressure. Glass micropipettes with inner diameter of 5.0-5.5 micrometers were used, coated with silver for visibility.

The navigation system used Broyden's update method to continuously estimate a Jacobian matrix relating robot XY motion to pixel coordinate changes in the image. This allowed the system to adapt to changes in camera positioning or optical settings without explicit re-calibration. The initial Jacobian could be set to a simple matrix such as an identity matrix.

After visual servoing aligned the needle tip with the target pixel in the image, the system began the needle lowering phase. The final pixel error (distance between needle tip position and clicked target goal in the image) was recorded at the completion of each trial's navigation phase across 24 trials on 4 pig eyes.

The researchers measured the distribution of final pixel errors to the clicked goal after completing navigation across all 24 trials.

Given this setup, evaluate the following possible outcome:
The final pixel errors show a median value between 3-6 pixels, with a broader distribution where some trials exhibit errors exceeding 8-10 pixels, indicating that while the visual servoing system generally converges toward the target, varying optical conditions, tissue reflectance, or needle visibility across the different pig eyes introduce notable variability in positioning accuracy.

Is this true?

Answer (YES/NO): NO